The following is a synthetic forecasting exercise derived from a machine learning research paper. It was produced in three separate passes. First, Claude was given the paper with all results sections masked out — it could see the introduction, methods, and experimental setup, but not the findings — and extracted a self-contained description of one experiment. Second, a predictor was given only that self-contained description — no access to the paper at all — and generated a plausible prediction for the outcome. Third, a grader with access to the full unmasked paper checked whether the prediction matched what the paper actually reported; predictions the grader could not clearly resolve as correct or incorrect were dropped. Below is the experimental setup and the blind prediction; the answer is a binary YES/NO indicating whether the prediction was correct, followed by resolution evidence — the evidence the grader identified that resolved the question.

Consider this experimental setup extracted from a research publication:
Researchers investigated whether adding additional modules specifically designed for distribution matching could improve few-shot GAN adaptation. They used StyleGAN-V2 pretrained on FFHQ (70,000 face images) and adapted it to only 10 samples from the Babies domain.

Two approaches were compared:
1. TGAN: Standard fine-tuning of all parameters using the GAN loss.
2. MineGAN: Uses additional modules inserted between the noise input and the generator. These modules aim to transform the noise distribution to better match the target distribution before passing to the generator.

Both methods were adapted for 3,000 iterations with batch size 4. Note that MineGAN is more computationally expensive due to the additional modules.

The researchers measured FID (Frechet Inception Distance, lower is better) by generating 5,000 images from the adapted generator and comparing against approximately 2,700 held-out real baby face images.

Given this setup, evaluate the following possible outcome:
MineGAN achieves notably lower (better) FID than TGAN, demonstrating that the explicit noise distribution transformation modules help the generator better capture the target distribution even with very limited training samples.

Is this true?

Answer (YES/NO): YES